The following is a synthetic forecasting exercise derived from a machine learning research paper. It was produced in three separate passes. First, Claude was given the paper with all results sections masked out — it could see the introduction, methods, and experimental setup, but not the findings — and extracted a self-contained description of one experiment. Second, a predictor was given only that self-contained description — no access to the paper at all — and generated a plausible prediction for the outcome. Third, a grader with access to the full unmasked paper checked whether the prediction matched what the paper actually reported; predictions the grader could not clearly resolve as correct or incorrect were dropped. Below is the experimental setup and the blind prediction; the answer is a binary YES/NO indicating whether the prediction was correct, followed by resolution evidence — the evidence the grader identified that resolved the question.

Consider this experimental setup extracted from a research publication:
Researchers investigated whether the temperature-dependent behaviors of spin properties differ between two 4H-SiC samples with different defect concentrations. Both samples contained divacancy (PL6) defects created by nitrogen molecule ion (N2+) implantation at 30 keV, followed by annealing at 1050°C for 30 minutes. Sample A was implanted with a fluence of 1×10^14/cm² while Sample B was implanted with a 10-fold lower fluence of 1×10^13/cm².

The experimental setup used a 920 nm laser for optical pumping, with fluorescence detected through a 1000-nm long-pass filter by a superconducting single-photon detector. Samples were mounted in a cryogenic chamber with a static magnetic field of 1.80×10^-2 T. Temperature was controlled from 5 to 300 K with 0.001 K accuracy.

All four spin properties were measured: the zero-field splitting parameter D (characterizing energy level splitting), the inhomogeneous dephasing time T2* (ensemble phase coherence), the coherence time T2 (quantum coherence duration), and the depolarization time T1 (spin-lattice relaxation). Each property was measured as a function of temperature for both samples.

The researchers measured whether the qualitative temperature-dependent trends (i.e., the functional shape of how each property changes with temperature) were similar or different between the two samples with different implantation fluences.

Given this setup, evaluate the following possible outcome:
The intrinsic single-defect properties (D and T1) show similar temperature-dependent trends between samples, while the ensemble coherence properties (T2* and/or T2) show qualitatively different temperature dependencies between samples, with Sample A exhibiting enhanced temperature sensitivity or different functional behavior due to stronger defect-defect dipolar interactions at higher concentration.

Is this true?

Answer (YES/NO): NO